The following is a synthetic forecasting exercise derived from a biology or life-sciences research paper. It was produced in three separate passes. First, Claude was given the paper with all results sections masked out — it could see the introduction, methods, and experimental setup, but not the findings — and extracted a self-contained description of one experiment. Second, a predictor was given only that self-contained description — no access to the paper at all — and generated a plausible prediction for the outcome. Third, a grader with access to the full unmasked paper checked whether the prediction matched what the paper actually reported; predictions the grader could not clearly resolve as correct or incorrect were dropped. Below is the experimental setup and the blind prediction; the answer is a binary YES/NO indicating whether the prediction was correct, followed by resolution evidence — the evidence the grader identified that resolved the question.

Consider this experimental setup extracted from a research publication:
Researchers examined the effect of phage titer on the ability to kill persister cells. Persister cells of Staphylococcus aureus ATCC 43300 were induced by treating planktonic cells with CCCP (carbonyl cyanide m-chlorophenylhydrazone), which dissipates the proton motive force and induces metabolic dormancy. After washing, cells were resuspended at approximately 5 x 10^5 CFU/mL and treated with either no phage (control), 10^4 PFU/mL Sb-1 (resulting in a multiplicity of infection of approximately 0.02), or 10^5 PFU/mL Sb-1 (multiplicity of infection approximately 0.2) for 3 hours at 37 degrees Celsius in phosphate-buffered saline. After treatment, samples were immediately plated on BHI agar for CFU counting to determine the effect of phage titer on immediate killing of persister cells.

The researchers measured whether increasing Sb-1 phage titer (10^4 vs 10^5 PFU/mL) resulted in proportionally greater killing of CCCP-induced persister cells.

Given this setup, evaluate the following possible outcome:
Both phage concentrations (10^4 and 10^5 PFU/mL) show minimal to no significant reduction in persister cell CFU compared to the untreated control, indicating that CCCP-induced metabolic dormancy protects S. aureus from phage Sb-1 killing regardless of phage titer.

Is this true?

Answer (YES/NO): NO